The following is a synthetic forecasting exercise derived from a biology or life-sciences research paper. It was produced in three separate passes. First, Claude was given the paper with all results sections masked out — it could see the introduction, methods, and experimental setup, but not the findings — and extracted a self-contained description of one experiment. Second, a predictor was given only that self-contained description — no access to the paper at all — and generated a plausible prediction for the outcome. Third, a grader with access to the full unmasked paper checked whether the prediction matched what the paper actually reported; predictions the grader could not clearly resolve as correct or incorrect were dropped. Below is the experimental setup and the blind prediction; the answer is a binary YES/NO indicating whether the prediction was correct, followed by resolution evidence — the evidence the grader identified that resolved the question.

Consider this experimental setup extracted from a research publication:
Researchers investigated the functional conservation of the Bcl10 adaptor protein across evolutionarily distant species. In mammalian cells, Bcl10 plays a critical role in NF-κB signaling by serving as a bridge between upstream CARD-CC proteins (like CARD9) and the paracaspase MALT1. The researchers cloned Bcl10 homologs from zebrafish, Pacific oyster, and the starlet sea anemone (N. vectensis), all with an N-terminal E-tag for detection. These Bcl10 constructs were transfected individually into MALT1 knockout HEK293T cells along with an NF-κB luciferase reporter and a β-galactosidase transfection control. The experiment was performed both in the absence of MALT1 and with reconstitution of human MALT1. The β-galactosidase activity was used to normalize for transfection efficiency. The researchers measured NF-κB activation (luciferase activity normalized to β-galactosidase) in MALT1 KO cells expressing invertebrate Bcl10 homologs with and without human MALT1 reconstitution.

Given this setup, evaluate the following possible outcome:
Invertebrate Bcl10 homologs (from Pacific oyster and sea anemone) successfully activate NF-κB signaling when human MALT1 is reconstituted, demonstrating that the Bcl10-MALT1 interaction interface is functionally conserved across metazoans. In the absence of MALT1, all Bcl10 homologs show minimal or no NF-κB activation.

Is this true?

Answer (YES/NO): NO